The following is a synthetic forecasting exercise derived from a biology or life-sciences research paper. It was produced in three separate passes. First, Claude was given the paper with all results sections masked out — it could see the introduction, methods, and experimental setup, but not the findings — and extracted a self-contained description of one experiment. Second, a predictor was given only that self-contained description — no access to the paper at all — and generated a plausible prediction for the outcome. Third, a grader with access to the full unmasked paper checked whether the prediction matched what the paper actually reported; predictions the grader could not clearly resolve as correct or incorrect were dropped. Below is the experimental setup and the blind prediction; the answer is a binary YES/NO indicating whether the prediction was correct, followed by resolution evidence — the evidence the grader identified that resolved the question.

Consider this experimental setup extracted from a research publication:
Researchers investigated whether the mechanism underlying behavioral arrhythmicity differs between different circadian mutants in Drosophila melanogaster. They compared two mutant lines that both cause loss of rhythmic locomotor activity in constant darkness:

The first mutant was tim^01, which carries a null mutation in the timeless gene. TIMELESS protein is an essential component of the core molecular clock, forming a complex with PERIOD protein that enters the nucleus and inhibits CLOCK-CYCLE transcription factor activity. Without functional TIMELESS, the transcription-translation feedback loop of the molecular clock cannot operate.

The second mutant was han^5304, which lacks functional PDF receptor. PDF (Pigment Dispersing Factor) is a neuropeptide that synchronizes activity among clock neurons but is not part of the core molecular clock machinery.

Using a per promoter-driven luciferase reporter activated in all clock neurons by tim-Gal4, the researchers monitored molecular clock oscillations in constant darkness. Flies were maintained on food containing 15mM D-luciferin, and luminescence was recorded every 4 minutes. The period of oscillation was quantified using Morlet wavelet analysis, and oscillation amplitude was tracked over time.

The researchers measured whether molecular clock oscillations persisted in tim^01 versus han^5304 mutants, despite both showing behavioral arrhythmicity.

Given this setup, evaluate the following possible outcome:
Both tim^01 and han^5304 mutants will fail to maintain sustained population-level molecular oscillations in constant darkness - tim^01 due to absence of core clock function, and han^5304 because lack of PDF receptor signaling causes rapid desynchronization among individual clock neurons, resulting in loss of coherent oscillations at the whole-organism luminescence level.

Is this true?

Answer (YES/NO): NO